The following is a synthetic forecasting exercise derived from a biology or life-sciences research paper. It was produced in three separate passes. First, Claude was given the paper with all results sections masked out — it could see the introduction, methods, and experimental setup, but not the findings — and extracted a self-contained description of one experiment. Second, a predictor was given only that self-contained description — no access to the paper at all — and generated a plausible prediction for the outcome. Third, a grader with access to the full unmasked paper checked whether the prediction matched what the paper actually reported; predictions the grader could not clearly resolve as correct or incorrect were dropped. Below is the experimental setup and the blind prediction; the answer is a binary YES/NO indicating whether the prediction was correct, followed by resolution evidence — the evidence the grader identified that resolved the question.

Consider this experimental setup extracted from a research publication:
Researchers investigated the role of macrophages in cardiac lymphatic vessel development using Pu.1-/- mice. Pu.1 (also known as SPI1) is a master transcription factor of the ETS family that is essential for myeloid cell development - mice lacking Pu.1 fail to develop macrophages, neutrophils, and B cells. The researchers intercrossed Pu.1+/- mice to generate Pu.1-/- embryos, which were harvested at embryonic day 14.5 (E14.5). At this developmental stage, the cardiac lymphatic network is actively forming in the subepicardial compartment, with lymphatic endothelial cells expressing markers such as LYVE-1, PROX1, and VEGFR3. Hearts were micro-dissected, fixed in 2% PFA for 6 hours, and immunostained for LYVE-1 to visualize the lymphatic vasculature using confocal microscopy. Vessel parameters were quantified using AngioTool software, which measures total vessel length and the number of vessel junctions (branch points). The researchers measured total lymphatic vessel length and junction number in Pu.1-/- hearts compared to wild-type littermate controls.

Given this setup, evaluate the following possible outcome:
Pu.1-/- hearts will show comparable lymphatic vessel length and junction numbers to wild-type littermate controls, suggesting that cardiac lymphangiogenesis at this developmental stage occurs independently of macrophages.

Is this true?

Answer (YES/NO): NO